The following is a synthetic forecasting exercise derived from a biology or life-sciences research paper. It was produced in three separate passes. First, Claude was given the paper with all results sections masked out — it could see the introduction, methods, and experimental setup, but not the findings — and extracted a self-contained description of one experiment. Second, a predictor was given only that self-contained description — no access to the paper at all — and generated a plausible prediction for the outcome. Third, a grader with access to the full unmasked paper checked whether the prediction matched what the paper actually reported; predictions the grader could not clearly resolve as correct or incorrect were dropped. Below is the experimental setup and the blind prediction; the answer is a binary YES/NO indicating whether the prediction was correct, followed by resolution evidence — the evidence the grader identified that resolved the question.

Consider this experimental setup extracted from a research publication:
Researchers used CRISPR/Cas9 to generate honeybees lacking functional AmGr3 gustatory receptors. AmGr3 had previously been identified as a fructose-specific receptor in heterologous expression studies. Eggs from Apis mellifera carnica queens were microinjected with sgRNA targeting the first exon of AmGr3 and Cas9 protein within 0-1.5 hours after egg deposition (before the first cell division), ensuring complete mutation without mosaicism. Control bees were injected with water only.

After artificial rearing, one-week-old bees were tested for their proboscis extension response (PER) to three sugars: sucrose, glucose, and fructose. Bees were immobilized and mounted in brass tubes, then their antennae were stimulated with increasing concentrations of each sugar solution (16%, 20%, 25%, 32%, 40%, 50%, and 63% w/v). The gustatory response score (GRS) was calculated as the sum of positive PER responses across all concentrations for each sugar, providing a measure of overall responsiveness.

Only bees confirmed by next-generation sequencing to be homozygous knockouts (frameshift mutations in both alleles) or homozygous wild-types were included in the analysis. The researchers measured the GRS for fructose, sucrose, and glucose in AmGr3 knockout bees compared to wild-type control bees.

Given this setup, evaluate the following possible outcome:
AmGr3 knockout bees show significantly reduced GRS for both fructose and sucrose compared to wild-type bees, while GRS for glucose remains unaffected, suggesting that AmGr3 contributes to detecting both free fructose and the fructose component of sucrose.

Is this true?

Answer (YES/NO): NO